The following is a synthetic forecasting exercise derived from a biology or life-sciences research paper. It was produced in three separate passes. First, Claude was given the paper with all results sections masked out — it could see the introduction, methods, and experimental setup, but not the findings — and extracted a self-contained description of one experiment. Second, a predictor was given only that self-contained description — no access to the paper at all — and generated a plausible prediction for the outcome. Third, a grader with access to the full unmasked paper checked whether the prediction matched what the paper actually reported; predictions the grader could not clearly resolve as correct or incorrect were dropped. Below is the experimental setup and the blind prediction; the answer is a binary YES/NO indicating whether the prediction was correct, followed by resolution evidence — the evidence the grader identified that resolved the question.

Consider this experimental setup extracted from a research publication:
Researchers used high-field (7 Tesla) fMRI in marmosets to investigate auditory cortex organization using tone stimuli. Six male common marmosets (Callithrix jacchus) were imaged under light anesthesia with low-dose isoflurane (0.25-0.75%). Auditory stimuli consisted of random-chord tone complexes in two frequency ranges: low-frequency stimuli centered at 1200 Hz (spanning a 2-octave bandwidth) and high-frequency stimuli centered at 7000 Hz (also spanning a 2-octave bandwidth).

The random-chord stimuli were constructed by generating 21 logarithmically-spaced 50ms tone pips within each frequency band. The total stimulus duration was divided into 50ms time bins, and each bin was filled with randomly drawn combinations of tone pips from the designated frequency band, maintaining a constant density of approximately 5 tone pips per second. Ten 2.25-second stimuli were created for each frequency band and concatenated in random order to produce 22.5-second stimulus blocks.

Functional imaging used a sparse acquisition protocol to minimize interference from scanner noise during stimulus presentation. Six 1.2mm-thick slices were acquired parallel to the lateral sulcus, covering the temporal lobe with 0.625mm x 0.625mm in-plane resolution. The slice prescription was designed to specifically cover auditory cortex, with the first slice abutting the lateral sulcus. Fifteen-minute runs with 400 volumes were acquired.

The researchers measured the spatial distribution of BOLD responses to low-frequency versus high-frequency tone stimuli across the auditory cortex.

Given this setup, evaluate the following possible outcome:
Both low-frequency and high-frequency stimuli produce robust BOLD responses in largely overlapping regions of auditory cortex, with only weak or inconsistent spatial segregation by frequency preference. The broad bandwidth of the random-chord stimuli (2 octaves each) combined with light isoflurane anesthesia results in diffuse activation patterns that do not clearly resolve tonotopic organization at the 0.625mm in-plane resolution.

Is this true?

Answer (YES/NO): NO